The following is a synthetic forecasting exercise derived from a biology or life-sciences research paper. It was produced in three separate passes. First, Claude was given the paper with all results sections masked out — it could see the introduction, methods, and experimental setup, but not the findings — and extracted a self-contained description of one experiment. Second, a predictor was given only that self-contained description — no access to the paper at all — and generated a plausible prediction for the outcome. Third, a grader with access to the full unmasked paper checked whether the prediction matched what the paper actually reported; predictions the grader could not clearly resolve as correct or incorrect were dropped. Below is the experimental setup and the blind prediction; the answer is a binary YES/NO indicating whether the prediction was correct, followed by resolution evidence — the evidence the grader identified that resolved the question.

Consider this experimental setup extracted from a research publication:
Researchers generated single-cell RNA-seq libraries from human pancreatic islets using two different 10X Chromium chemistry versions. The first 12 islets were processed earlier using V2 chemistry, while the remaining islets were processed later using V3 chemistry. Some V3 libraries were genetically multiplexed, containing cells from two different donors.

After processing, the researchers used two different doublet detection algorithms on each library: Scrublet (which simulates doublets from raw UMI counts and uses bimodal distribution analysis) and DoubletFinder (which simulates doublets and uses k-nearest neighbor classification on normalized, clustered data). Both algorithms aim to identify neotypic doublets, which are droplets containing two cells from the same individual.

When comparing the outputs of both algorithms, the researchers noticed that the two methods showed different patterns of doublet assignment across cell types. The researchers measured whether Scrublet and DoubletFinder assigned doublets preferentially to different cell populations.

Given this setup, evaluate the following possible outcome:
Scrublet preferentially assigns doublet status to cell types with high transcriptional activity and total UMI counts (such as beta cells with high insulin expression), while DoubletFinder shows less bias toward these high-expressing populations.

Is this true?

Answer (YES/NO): NO